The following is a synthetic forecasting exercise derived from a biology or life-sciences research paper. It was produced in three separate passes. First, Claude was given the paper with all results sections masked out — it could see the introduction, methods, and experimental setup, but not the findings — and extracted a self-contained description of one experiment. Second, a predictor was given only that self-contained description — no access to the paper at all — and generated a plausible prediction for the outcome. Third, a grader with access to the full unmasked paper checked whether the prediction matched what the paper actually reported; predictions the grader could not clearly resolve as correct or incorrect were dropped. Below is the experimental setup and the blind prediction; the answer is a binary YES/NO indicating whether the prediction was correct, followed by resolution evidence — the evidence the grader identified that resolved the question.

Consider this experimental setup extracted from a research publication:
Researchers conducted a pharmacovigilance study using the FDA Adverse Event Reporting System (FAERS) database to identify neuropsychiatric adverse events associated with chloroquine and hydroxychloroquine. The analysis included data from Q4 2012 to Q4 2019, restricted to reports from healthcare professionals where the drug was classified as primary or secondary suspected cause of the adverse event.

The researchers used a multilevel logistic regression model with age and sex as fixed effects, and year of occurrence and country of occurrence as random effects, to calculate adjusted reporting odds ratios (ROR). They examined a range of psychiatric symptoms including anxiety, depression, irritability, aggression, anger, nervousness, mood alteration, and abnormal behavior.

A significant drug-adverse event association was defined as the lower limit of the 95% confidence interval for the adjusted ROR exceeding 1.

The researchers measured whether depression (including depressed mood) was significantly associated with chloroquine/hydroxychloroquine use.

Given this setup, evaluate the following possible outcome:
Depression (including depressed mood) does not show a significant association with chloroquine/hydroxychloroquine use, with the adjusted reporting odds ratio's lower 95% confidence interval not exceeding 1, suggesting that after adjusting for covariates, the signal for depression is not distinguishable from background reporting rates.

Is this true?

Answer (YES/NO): NO